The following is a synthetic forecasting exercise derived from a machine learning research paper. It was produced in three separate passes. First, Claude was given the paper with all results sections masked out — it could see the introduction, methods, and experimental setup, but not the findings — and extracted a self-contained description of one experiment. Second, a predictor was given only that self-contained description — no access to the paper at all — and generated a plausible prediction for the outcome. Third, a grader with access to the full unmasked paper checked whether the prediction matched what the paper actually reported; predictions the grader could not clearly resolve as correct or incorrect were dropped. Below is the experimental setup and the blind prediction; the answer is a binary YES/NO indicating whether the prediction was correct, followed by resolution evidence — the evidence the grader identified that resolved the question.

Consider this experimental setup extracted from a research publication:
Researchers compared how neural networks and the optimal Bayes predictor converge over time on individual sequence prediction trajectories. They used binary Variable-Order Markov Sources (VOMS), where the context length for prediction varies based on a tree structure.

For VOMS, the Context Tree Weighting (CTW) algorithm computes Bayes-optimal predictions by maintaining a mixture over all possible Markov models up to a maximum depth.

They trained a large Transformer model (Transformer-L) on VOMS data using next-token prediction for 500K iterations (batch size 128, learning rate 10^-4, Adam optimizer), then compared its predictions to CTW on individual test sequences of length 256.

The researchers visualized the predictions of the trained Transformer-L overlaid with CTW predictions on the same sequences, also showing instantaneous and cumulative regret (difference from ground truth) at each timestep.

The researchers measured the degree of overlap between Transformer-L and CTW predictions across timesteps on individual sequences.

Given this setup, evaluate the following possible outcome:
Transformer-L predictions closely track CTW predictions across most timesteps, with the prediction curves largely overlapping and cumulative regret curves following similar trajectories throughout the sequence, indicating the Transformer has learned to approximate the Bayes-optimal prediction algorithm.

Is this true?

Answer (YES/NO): YES